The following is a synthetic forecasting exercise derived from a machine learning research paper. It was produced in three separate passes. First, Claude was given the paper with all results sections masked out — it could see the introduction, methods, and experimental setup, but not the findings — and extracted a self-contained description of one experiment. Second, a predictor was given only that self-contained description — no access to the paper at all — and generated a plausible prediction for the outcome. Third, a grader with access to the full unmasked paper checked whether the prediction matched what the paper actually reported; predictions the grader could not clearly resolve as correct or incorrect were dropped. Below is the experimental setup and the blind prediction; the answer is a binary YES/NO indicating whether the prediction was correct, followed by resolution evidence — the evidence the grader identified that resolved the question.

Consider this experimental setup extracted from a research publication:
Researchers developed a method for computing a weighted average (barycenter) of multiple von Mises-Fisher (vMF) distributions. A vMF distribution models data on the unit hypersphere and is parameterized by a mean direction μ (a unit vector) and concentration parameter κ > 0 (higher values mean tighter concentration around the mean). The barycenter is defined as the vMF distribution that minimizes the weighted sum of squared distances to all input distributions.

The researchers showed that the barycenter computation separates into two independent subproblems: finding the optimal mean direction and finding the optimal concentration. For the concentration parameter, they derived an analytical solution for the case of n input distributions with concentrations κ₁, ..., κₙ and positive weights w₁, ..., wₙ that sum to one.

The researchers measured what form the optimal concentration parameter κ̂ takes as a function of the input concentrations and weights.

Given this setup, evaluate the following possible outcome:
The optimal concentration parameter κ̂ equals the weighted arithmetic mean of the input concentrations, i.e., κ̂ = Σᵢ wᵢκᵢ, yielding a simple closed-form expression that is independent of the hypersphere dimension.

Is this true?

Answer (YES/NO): NO